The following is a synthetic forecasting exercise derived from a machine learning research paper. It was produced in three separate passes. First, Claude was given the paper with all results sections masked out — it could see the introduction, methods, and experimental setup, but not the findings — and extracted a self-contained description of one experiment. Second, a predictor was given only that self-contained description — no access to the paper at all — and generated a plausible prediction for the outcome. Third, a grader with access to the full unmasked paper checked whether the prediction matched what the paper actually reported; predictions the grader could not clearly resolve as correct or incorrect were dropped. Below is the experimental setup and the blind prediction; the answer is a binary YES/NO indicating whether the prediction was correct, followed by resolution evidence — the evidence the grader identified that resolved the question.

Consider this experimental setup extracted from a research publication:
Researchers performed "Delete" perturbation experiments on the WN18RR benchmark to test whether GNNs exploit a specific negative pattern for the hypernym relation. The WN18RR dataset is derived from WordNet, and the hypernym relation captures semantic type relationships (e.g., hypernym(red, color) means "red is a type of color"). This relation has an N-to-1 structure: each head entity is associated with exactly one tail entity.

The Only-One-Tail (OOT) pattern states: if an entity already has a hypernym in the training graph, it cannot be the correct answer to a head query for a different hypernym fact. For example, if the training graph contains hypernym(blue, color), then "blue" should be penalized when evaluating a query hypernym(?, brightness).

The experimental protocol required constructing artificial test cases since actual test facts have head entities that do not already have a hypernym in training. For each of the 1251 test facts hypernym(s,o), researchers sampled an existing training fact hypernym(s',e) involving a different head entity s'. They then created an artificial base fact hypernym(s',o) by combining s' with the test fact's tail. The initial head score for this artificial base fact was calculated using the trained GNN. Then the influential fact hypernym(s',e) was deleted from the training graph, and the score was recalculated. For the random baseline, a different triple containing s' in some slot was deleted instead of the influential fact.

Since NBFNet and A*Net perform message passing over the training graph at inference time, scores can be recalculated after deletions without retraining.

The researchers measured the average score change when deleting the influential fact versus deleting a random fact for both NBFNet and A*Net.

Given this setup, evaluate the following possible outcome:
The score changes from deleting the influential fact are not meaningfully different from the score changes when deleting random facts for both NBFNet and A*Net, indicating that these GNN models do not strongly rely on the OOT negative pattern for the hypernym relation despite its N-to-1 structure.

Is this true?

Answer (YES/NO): NO